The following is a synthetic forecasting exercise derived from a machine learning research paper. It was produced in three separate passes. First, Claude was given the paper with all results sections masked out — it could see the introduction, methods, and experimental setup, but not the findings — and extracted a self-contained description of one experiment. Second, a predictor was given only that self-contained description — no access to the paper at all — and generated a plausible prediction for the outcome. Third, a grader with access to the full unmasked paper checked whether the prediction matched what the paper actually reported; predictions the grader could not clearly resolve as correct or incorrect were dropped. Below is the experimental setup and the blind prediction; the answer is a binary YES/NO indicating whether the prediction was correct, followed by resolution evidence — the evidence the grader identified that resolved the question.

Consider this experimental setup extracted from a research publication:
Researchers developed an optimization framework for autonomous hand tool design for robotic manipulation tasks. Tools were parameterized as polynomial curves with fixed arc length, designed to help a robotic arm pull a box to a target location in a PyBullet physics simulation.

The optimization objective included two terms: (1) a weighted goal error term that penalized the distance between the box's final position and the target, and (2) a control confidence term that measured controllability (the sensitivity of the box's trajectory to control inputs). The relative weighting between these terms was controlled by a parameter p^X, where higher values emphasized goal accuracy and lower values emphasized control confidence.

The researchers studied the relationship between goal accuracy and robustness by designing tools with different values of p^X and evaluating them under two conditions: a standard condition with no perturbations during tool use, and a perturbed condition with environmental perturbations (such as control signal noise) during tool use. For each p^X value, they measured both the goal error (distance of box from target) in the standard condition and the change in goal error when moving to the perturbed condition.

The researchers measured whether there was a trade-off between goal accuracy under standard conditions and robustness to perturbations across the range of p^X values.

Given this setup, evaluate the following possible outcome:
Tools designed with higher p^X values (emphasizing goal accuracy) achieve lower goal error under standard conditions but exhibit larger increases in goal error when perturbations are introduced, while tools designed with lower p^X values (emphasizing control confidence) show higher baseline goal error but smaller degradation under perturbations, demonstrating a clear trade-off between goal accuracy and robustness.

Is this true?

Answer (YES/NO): YES